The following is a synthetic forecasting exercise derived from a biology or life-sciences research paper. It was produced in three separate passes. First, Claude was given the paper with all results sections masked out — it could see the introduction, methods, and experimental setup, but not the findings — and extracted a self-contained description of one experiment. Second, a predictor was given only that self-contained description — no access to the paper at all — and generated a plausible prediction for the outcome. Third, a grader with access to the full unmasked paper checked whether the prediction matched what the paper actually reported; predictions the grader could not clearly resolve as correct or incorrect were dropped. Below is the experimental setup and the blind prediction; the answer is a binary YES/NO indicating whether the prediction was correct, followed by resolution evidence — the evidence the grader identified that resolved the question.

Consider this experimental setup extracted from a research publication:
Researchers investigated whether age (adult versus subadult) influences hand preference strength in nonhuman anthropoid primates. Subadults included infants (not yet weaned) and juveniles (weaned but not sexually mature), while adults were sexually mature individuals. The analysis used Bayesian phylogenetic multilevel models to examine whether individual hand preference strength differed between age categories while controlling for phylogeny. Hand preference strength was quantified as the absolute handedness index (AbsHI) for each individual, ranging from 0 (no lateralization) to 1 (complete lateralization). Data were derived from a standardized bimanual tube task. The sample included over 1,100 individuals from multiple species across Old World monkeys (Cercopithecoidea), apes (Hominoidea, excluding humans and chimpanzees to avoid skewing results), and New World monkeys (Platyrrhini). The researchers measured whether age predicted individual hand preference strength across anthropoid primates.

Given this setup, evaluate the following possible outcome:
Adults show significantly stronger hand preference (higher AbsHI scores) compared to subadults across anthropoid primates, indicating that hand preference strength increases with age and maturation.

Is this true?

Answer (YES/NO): YES